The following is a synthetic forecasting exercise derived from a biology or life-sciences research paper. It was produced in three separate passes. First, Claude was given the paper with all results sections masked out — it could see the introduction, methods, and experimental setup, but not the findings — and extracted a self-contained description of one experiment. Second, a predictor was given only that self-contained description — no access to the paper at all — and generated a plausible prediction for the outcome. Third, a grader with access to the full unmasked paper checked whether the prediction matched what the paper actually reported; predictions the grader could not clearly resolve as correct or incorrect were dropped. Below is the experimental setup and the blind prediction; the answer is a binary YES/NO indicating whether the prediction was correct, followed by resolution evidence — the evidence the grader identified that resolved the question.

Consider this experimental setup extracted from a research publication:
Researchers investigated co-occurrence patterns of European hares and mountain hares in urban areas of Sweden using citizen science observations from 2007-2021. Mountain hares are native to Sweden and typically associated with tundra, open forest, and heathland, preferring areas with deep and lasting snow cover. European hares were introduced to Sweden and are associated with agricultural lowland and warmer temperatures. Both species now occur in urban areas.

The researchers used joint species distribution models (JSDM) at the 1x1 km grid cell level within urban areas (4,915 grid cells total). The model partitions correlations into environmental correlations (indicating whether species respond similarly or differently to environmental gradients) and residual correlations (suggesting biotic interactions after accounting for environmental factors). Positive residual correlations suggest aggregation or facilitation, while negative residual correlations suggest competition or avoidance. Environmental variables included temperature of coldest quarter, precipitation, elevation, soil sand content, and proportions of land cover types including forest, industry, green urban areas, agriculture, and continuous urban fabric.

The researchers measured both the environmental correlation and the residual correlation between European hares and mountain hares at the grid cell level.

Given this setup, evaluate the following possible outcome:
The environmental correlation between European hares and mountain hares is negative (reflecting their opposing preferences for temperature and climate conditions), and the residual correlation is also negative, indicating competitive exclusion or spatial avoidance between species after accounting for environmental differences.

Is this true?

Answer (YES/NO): NO